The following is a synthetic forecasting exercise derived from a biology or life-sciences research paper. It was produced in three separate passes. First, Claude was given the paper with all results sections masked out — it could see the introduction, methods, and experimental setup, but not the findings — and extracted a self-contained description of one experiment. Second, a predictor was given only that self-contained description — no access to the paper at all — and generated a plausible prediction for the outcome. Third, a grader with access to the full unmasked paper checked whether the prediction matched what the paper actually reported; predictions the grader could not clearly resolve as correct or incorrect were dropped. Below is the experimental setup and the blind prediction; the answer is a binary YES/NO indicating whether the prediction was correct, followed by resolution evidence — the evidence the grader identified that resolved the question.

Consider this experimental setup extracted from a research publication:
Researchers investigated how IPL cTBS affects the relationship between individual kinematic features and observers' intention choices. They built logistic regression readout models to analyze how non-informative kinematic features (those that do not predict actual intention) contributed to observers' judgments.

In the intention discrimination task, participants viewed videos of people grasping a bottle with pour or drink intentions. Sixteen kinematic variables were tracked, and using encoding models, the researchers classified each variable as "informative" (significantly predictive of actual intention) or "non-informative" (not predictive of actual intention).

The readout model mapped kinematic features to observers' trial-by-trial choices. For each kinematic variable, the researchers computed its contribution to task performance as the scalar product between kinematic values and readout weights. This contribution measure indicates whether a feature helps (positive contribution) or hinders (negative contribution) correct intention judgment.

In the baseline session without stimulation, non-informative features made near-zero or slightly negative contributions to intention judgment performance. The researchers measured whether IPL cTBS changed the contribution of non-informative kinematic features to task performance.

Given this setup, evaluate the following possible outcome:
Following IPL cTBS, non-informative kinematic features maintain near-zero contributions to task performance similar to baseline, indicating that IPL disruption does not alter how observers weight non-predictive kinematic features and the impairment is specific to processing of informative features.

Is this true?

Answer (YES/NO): YES